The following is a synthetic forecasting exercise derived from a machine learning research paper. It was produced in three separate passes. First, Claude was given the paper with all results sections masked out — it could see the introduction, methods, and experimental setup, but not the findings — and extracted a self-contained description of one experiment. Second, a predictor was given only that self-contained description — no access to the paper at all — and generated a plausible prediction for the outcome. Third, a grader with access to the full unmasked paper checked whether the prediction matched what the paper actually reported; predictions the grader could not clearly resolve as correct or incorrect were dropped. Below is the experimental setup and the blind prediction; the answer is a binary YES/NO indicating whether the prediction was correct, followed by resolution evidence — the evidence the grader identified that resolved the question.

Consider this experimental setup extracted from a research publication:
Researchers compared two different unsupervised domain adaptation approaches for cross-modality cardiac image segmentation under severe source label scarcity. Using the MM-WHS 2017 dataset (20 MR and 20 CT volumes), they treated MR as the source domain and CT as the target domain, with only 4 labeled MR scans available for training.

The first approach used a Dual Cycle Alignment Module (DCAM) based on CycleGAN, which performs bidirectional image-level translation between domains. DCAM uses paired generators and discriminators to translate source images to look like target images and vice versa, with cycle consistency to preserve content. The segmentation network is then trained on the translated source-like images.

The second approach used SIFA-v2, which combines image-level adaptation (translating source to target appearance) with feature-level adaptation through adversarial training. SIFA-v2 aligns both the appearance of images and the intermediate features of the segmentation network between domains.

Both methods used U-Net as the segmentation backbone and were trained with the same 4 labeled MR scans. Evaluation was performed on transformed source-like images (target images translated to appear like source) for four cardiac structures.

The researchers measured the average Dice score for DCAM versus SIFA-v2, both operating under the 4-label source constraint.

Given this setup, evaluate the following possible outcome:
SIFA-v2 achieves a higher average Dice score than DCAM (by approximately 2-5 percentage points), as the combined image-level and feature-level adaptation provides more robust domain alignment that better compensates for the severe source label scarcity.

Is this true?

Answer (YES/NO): NO